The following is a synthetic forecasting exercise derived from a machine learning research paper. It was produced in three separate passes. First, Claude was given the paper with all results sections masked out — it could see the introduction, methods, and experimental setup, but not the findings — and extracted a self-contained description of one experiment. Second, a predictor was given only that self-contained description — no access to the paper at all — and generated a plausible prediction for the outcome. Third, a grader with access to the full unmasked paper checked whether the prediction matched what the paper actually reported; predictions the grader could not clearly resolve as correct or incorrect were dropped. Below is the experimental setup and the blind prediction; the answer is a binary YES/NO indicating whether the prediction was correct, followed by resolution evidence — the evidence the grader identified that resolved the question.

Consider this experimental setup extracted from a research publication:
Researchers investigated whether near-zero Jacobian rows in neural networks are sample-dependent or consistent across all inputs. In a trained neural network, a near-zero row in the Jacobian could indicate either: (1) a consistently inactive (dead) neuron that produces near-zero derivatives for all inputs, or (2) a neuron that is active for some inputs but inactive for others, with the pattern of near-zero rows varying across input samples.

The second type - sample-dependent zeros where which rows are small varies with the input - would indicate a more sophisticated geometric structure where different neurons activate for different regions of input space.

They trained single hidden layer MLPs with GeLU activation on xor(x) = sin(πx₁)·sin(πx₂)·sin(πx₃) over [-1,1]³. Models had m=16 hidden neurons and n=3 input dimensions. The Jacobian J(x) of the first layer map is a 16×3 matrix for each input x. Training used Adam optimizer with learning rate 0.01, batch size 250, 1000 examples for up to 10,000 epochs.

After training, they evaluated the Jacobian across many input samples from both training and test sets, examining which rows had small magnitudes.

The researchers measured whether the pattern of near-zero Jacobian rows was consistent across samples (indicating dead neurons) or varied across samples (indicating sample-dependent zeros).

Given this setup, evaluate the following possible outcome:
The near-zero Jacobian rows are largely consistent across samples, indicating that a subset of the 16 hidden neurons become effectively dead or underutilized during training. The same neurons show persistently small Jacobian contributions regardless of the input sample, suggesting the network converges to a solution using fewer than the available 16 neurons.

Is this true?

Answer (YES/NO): NO